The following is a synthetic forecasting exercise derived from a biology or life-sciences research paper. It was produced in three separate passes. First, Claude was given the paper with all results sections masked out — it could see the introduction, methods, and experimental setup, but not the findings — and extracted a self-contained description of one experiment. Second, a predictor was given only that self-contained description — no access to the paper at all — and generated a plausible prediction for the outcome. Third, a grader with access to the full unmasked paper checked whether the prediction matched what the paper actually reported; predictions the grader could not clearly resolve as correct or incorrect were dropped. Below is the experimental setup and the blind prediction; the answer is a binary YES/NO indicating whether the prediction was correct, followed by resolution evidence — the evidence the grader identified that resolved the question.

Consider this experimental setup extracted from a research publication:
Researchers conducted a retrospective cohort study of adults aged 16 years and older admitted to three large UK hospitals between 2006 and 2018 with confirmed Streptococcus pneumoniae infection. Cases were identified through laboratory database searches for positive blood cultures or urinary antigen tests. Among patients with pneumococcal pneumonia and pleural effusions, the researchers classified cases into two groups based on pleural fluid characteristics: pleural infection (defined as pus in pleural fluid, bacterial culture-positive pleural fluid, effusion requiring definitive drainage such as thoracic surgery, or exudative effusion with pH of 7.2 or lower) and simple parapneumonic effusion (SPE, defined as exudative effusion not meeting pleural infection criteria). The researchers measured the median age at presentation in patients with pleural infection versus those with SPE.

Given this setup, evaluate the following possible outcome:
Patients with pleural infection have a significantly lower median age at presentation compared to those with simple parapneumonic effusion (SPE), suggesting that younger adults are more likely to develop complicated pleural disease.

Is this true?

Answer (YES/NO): YES